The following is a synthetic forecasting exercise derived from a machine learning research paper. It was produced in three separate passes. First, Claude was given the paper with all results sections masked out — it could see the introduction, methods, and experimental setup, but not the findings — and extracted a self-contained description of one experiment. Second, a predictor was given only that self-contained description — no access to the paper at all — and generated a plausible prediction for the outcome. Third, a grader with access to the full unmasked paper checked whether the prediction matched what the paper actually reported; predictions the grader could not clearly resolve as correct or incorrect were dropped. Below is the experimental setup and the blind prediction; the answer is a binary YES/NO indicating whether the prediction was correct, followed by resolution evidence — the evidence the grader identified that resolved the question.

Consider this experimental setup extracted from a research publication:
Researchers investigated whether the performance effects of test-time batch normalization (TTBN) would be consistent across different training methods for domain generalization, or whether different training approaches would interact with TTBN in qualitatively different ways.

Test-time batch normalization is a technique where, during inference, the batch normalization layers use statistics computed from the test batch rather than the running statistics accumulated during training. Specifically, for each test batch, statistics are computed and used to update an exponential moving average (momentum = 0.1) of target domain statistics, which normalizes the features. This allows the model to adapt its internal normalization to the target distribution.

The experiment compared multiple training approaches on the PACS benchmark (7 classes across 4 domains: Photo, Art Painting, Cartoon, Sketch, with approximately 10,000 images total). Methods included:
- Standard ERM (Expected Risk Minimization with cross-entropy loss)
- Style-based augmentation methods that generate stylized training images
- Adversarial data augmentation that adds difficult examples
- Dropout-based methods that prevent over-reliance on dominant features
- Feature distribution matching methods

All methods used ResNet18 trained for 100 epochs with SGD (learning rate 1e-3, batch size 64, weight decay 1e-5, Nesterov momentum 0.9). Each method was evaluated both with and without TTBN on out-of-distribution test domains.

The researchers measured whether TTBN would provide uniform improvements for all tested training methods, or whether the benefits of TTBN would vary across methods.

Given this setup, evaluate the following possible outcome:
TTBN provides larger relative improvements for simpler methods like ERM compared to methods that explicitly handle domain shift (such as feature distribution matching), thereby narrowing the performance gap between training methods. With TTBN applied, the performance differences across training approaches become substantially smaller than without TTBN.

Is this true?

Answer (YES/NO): NO